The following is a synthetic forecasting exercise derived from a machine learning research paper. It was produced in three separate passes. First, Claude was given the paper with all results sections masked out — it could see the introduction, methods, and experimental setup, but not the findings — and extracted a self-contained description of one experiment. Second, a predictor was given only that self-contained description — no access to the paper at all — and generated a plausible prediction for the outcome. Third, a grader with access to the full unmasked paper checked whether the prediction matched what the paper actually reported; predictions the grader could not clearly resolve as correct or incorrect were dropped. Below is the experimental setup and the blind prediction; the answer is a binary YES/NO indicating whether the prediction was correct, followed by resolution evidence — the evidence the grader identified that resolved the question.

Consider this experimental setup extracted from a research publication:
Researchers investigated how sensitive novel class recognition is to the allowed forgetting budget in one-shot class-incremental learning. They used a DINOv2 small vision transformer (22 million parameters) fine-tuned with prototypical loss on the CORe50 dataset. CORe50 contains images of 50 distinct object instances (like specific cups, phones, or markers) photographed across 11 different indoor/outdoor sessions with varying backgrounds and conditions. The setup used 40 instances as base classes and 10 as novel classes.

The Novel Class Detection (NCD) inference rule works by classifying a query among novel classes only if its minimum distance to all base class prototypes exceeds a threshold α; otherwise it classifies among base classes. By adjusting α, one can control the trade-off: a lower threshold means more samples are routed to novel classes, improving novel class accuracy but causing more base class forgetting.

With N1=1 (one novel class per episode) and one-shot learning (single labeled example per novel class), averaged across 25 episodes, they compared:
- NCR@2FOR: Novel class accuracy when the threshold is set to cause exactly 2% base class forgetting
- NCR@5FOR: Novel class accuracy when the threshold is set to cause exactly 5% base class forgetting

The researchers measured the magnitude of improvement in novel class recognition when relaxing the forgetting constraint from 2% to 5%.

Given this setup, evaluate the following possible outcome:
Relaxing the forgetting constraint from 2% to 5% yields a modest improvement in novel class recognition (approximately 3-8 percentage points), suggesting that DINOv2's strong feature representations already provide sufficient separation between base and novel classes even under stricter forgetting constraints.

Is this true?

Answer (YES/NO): YES